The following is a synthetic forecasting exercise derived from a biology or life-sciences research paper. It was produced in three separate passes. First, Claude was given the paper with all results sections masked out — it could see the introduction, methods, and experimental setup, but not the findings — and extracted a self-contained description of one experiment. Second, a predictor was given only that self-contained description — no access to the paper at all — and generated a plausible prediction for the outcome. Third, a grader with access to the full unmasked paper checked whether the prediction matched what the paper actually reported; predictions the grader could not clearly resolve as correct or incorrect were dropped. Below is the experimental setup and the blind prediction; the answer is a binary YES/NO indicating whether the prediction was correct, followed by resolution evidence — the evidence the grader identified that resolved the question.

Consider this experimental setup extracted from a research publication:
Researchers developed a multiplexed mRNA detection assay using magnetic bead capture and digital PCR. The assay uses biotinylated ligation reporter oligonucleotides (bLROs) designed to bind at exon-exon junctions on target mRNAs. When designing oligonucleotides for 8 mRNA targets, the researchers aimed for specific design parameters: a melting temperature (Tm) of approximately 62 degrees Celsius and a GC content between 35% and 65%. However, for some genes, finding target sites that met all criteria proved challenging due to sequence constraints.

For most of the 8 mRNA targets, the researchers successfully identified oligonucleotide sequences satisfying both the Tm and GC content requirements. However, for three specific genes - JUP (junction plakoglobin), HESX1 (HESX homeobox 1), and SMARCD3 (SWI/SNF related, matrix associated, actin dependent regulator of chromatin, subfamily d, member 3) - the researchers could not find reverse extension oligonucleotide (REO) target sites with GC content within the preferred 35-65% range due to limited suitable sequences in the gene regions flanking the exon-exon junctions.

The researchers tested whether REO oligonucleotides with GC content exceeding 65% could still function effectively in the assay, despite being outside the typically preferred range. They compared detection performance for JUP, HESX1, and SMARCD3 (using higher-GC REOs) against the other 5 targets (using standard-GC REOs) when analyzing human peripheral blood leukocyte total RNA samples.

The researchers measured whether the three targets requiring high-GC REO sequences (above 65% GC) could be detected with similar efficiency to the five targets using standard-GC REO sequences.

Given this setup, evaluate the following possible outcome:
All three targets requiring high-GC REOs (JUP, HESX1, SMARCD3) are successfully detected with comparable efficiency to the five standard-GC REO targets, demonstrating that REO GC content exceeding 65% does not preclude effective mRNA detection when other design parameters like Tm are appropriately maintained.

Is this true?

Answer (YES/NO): YES